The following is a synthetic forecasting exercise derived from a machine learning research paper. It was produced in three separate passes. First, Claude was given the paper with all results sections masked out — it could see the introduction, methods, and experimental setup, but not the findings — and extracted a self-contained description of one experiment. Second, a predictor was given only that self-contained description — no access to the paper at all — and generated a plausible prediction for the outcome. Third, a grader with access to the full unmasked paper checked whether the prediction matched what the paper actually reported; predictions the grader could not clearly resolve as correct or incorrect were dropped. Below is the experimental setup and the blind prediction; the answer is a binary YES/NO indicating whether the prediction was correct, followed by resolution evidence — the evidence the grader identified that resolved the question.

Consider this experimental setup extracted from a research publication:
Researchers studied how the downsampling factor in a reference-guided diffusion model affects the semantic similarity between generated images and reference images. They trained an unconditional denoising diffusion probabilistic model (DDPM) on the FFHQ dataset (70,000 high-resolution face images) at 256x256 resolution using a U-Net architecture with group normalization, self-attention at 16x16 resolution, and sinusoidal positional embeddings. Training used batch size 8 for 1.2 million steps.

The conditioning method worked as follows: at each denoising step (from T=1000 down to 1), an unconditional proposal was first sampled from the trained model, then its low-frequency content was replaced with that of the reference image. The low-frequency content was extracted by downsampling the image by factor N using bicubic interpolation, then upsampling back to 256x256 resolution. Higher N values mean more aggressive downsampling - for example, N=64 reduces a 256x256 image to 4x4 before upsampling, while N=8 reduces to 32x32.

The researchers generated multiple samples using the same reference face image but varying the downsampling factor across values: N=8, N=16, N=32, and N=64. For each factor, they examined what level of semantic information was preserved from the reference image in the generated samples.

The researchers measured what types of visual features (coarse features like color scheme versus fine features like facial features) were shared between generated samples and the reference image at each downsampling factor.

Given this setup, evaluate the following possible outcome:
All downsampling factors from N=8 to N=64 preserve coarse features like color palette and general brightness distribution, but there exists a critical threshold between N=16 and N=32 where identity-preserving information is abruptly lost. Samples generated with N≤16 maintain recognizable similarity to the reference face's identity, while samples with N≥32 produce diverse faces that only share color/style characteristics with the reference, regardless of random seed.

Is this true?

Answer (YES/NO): NO